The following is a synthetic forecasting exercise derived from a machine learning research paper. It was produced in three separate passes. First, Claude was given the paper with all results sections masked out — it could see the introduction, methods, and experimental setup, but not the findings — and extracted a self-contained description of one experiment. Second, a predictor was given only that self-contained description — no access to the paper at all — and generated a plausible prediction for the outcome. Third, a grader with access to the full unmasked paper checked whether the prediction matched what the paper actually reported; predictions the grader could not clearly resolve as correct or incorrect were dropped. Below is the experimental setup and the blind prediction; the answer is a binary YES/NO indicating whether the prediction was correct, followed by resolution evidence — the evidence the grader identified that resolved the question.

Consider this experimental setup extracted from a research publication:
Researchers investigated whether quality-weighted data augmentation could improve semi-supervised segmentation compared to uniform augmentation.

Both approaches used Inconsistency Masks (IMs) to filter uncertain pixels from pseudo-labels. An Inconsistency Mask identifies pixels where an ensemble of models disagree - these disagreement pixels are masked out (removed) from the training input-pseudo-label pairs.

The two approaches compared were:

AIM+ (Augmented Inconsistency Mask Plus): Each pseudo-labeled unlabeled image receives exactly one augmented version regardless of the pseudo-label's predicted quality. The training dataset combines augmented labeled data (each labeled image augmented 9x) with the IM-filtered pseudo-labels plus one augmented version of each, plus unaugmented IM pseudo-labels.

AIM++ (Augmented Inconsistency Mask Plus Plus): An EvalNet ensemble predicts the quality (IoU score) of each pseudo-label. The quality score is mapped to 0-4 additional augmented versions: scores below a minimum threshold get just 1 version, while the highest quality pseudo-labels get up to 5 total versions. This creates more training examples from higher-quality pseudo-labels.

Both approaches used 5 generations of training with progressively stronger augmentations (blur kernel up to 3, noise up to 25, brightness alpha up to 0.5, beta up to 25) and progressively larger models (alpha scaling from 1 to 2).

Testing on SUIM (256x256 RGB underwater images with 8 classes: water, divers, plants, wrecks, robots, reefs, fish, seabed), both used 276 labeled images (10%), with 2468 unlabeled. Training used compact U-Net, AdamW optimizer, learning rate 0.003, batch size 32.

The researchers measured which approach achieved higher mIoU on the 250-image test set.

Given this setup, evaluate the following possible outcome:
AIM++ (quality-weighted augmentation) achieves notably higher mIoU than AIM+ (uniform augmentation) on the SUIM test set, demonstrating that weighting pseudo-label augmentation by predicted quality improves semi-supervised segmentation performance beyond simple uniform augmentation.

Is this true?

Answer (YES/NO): NO